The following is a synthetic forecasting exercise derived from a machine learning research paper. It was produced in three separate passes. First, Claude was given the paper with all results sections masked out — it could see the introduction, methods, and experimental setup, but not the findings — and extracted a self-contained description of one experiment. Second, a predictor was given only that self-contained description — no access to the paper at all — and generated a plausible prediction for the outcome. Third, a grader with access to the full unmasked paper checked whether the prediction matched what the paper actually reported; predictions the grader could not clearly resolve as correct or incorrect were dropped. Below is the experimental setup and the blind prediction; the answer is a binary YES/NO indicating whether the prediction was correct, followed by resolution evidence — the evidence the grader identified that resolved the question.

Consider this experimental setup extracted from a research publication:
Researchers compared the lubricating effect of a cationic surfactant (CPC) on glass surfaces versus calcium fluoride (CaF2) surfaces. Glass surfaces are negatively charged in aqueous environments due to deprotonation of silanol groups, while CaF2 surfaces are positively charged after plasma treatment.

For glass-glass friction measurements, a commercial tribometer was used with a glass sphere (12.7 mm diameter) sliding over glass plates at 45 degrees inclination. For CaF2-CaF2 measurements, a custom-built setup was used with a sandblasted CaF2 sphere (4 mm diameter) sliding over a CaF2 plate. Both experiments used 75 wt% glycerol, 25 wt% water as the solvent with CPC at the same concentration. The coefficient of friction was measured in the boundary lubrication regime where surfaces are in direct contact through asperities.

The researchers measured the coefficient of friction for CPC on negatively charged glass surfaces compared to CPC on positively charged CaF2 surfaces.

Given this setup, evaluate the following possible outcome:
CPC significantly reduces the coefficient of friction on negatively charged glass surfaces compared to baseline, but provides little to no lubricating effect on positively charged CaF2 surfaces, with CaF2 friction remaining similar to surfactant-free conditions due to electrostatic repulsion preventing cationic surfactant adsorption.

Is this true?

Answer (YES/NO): YES